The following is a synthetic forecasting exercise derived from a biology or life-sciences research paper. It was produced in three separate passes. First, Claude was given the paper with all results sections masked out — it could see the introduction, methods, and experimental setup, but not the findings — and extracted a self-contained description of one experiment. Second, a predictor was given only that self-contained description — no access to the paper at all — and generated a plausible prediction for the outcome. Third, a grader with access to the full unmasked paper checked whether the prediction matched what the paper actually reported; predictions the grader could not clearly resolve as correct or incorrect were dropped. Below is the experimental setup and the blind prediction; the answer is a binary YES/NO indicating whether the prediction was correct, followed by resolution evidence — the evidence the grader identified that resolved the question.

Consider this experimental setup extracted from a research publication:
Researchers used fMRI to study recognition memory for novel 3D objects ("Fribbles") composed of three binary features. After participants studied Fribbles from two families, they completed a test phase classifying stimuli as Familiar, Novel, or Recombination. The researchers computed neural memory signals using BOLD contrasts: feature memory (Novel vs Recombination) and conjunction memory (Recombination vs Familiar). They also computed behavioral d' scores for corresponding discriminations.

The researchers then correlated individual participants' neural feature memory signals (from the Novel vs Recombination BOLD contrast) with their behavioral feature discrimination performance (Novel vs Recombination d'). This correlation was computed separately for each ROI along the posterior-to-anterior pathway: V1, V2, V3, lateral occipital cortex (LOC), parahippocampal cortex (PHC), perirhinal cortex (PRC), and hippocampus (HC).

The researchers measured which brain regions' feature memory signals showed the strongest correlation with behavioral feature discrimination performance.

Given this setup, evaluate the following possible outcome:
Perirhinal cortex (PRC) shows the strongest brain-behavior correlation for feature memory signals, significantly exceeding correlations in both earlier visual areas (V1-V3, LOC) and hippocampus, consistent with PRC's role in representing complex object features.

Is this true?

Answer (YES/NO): NO